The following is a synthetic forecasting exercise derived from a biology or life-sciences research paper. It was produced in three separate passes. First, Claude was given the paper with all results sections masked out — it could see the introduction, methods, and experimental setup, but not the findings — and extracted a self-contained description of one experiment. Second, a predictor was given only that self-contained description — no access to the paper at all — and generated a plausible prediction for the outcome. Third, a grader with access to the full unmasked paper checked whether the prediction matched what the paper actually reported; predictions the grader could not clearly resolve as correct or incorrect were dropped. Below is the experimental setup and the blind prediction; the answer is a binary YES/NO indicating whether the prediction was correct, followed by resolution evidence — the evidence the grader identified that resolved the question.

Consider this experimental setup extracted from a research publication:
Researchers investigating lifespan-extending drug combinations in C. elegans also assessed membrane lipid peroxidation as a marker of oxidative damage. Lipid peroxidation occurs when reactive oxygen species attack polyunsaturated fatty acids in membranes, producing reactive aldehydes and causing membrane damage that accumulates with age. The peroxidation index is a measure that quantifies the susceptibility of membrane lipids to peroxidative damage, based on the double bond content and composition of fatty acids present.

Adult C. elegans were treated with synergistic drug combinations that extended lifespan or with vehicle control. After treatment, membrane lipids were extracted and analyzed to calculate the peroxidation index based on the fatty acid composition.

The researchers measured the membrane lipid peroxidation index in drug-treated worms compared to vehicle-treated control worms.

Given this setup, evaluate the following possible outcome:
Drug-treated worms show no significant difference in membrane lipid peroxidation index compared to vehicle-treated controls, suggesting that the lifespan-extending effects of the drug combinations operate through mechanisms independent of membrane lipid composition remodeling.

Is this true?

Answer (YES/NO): NO